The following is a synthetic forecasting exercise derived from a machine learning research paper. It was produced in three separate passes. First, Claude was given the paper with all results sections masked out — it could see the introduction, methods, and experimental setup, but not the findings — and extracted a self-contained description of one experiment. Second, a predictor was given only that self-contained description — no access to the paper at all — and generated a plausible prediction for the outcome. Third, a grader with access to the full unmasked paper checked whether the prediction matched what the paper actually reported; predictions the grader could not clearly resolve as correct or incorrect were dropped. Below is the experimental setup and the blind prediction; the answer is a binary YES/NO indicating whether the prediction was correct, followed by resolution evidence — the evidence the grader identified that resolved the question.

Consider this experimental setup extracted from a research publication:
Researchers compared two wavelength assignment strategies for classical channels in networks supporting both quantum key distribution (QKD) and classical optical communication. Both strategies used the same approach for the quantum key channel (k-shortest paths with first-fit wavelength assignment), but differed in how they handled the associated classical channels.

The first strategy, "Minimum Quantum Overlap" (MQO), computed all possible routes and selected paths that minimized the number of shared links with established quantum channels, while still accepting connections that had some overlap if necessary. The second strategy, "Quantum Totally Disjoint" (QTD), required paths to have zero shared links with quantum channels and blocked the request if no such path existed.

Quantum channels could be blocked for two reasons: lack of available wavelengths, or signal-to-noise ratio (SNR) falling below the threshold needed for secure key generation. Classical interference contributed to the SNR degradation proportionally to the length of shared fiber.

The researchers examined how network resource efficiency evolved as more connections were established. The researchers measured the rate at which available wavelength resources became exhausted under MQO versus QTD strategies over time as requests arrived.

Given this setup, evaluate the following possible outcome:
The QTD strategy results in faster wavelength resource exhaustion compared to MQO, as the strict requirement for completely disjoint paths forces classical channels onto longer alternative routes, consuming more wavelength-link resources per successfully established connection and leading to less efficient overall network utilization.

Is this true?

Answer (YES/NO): YES